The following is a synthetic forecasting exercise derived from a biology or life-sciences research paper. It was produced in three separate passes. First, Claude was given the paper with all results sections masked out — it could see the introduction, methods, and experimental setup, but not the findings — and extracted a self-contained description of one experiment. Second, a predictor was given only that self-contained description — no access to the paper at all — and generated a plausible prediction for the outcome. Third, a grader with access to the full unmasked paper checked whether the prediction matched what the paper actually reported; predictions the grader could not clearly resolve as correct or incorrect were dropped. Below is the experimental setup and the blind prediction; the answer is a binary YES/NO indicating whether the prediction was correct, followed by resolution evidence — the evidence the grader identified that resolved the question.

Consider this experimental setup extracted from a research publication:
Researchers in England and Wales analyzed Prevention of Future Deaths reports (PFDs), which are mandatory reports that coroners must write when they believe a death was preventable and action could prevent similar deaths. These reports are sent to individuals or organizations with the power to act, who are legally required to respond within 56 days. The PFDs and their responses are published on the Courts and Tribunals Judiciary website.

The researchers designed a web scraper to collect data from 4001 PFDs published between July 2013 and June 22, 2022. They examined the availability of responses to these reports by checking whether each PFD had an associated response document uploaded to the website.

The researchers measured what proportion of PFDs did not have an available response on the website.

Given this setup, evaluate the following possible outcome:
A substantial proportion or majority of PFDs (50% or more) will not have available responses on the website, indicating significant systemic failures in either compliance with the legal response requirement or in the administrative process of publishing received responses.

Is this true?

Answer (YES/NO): NO